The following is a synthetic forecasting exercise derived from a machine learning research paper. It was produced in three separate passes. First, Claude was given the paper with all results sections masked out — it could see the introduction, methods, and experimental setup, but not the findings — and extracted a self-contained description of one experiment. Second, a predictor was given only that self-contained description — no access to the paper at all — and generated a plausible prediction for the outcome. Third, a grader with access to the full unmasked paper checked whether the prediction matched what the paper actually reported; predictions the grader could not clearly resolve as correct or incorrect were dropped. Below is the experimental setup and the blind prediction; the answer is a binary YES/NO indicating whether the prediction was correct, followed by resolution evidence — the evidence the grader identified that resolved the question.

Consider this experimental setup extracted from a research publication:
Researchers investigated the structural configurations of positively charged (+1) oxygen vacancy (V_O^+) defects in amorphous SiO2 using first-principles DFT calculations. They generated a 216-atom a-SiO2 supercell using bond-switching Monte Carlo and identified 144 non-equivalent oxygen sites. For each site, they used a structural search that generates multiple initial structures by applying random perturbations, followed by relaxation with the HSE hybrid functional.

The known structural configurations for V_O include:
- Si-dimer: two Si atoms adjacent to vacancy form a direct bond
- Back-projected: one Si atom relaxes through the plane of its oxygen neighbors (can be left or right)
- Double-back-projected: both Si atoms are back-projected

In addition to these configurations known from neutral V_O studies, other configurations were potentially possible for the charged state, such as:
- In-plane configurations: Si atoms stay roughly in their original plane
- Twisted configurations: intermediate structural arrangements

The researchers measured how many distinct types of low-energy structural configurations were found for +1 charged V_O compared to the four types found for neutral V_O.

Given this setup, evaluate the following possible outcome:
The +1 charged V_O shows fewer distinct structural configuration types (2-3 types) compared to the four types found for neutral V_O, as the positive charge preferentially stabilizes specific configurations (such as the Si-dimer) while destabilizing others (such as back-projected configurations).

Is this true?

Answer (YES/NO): NO